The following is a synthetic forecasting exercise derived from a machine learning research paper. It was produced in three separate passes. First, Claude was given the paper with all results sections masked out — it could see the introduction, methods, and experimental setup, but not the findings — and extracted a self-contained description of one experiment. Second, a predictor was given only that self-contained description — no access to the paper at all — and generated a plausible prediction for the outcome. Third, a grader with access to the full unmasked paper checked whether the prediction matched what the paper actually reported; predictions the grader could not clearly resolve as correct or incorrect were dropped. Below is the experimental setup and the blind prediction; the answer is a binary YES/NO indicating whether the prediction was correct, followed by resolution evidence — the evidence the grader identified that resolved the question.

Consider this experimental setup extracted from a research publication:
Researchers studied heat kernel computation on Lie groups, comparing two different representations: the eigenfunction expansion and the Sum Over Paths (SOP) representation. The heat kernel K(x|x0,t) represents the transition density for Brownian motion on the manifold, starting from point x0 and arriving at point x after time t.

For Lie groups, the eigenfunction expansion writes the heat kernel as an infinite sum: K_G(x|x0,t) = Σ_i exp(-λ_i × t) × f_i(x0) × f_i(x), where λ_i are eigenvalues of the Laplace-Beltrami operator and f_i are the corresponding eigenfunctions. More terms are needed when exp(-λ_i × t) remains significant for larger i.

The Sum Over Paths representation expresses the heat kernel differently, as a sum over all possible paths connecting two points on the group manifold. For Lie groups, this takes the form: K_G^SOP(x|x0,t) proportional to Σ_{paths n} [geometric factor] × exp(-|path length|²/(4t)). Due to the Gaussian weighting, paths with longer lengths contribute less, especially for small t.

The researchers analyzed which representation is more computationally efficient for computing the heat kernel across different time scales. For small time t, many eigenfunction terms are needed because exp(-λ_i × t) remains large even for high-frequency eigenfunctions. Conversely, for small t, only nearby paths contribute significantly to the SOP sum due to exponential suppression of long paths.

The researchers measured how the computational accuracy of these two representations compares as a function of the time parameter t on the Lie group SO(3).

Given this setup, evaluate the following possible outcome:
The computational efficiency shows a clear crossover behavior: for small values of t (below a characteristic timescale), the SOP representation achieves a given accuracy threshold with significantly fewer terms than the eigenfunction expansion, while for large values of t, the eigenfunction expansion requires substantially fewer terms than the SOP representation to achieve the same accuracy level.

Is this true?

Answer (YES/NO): YES